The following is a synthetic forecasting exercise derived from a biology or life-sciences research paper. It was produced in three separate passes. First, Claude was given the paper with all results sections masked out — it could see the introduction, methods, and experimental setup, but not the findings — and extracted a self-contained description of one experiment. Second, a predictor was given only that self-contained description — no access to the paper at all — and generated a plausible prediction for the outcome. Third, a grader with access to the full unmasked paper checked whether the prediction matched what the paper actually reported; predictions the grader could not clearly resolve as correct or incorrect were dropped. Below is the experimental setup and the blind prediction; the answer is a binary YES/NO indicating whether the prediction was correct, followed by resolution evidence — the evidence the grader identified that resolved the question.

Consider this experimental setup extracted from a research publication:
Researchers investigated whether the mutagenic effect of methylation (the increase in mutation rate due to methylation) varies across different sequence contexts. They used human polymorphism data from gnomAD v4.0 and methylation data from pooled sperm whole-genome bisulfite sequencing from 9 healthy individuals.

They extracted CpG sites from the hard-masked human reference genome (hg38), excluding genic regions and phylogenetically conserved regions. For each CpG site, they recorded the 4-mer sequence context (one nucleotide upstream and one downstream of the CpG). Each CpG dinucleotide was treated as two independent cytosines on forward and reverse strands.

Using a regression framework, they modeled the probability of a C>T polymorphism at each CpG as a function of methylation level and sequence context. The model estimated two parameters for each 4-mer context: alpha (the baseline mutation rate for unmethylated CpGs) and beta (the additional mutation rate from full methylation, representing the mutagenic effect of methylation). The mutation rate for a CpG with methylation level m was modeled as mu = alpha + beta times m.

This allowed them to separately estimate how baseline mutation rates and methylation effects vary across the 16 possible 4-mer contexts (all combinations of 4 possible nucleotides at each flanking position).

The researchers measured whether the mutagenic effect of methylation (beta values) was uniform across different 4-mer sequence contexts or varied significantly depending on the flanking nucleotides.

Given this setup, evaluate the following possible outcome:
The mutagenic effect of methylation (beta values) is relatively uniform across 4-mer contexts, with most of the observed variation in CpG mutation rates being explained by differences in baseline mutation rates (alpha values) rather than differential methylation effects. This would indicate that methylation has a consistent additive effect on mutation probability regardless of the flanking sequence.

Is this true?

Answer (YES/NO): NO